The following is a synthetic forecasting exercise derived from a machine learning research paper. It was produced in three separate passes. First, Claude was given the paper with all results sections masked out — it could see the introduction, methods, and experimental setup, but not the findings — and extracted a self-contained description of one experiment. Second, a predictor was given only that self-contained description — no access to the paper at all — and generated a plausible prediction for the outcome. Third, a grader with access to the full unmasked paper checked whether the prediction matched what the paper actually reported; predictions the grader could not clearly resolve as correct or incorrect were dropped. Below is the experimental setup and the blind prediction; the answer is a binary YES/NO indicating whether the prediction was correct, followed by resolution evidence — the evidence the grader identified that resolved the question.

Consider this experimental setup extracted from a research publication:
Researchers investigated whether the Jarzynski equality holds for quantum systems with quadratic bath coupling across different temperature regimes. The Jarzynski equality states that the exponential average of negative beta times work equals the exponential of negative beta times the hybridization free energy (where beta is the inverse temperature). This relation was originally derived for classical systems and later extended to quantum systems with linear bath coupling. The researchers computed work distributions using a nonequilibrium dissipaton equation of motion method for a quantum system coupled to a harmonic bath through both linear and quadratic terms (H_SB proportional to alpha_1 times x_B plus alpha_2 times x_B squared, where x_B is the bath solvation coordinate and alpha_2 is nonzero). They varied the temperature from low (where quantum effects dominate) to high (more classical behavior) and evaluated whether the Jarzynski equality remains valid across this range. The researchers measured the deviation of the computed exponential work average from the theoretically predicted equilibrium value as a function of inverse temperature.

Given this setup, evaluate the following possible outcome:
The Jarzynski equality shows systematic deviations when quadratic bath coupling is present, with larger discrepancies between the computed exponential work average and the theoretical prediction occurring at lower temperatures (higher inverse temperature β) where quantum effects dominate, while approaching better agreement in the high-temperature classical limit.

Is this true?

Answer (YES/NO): NO